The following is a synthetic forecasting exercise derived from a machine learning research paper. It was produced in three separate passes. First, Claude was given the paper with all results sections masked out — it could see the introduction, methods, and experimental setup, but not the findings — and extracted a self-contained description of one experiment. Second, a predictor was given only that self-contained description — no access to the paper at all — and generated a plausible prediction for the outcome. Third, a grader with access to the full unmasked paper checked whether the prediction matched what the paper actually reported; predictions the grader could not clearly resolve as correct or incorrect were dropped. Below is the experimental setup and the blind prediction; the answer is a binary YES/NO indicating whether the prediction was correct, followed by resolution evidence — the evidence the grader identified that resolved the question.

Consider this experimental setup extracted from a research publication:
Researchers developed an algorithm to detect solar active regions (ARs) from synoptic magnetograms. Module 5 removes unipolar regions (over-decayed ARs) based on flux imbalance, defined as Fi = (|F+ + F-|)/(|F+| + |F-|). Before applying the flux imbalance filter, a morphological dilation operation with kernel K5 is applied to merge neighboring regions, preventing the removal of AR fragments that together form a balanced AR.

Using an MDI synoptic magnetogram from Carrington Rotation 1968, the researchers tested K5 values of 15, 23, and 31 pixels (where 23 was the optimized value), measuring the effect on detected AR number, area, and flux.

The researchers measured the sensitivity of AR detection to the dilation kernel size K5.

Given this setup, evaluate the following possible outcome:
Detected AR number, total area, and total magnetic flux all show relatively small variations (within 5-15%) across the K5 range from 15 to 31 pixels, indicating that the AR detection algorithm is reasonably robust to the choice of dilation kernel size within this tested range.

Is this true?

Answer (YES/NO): NO